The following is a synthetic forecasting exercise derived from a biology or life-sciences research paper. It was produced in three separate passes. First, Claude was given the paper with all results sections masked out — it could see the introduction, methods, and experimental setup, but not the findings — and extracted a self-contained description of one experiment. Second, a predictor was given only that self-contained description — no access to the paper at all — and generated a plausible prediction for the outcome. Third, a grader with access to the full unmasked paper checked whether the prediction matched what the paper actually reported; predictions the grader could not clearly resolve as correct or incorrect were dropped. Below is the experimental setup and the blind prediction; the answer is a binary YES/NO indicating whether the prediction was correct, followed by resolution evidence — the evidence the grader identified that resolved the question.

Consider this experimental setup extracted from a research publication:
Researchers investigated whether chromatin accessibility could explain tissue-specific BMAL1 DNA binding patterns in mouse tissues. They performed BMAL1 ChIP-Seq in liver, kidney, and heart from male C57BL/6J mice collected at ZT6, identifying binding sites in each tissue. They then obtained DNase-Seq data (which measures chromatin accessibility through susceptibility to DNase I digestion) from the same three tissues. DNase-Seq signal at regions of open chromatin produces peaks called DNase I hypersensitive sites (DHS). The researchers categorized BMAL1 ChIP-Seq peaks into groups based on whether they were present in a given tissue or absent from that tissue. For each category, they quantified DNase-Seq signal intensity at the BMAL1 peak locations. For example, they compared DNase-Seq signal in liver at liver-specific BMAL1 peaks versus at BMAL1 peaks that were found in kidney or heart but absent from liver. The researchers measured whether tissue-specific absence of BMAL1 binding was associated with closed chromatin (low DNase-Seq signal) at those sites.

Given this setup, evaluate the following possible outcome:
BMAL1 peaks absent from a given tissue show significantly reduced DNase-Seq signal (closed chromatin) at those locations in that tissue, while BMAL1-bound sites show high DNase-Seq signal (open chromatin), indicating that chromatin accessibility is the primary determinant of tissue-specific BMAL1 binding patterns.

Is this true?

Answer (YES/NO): NO